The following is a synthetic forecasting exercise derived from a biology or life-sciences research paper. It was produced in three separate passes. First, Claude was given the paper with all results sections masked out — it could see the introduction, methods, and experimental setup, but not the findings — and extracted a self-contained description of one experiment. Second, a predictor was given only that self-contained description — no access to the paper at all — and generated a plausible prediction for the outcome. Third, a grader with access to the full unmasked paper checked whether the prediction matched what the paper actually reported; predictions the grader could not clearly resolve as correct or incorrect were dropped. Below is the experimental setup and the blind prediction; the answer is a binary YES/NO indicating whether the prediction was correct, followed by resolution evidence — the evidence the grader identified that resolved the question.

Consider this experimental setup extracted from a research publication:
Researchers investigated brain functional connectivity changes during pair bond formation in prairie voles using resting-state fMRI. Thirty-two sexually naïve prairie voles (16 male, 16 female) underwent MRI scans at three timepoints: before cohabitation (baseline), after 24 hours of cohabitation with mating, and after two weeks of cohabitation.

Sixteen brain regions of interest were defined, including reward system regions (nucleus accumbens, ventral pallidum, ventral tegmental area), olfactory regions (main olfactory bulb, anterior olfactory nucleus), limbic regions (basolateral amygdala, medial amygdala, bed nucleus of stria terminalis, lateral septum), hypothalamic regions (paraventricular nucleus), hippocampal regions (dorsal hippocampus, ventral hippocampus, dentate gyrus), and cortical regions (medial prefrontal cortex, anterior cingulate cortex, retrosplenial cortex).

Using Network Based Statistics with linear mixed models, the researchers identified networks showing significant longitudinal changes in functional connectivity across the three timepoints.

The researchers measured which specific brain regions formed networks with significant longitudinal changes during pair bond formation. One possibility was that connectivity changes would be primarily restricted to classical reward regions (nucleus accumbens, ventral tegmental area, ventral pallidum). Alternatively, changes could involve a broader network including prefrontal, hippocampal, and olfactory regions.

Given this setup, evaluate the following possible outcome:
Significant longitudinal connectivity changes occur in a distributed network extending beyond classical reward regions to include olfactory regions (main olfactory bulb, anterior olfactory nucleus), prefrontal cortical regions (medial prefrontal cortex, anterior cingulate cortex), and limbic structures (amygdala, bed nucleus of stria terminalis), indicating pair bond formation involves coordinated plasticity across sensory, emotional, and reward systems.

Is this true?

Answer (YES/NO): NO